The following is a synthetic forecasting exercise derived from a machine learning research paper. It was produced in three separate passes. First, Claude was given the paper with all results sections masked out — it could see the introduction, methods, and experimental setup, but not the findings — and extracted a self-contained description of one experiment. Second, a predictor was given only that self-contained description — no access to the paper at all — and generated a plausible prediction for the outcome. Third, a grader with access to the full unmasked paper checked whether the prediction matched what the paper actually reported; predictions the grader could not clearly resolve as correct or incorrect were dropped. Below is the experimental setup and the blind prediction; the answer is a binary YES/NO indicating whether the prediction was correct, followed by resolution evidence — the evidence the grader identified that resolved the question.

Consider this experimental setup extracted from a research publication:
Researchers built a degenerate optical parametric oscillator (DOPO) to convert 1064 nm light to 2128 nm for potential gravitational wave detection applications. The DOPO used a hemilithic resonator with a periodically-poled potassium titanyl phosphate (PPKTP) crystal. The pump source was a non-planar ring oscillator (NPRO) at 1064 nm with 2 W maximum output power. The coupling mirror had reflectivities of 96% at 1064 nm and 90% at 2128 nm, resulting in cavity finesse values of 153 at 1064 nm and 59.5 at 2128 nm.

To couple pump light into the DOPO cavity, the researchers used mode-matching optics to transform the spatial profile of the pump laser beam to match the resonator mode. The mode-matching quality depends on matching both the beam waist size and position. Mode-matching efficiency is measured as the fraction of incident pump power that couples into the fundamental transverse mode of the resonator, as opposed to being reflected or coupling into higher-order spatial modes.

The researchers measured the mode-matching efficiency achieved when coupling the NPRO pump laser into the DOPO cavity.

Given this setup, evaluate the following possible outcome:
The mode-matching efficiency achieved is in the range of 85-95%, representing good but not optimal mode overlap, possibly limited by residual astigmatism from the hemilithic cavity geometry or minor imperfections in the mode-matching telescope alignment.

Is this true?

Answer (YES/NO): YES